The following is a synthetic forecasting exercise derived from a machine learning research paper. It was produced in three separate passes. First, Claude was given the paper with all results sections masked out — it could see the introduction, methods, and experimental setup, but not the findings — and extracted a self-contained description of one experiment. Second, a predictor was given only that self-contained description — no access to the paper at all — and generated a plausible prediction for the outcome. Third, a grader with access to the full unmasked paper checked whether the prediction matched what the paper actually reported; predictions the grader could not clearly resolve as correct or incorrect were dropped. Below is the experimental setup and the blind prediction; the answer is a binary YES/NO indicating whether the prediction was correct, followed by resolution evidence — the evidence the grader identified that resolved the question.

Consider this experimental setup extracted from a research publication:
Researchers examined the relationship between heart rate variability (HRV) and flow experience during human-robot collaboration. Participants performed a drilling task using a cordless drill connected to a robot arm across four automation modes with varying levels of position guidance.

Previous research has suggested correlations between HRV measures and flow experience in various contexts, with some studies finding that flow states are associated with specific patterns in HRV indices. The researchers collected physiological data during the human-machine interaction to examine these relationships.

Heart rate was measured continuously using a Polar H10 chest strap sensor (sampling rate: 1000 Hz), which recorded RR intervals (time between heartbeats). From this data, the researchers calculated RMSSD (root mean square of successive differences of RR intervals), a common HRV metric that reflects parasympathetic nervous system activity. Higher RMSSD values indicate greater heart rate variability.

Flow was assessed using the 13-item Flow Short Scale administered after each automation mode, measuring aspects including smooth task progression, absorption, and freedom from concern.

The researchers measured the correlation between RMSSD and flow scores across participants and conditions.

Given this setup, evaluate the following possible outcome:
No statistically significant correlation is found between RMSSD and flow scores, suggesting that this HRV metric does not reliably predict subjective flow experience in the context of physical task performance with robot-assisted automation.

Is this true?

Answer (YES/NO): YES